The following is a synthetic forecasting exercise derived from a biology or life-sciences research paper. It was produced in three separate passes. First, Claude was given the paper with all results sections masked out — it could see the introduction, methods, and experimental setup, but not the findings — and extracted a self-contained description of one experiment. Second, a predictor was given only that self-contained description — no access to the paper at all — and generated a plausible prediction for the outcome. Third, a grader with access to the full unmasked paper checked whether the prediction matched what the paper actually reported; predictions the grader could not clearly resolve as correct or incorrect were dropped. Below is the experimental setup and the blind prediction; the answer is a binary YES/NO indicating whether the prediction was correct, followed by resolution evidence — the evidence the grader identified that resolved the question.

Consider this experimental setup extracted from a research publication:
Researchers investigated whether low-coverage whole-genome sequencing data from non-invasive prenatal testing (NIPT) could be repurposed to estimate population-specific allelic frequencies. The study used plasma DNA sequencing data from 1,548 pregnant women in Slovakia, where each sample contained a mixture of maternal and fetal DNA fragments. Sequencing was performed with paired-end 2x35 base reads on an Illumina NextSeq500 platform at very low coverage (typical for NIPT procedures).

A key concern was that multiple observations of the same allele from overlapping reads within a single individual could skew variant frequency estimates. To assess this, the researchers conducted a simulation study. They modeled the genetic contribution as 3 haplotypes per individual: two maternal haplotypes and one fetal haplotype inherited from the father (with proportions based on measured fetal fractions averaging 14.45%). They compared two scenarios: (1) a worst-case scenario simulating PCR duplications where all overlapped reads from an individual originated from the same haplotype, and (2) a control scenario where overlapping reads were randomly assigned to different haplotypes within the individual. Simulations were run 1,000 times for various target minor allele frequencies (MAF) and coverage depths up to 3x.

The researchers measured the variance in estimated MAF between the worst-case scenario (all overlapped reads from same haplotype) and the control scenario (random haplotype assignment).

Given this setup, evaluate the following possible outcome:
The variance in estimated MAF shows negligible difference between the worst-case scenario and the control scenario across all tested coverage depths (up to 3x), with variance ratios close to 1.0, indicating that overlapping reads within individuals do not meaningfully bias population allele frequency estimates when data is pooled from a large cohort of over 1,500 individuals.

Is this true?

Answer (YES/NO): NO